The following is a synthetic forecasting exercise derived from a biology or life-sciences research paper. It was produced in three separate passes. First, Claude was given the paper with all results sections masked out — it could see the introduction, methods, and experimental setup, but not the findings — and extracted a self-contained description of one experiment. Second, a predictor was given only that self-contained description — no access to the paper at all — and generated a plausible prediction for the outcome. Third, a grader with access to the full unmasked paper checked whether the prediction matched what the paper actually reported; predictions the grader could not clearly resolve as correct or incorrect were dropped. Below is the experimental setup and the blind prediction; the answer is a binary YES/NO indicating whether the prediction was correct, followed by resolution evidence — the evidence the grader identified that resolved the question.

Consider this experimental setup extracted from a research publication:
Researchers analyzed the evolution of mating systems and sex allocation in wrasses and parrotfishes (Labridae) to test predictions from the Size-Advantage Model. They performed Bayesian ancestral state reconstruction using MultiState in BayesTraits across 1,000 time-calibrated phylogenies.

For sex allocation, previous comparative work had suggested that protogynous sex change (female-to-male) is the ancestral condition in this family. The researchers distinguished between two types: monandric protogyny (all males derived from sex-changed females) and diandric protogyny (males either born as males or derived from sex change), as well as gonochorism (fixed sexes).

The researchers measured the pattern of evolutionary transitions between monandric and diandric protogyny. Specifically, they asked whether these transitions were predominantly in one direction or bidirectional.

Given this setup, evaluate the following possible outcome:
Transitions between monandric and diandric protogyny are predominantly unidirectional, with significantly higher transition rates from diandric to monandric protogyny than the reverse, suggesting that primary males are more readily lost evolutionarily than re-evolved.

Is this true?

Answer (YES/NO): YES